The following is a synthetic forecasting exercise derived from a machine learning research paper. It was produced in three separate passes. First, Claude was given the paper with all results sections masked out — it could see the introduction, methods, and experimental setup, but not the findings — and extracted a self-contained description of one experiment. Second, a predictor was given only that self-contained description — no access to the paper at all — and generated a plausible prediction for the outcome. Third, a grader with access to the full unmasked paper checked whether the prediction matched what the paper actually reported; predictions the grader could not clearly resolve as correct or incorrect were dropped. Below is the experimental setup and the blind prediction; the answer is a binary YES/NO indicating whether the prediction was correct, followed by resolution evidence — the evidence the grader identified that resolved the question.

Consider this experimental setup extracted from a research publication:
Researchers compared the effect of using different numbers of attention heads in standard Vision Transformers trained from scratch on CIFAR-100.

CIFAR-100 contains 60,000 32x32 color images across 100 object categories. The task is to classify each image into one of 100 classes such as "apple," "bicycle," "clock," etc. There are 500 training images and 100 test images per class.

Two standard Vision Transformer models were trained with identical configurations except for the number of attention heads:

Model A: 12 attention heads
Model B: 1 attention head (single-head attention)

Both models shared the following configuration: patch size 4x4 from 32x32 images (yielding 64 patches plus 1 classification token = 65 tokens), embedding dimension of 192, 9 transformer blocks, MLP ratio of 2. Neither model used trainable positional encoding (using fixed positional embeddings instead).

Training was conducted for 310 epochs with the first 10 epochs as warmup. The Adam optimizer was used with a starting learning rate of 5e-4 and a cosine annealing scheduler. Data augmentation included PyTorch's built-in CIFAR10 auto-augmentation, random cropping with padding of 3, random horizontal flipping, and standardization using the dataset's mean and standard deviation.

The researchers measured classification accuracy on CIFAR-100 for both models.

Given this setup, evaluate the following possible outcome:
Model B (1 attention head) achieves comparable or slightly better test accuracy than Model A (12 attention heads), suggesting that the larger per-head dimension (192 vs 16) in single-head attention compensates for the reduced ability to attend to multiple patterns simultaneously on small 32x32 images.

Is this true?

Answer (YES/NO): YES